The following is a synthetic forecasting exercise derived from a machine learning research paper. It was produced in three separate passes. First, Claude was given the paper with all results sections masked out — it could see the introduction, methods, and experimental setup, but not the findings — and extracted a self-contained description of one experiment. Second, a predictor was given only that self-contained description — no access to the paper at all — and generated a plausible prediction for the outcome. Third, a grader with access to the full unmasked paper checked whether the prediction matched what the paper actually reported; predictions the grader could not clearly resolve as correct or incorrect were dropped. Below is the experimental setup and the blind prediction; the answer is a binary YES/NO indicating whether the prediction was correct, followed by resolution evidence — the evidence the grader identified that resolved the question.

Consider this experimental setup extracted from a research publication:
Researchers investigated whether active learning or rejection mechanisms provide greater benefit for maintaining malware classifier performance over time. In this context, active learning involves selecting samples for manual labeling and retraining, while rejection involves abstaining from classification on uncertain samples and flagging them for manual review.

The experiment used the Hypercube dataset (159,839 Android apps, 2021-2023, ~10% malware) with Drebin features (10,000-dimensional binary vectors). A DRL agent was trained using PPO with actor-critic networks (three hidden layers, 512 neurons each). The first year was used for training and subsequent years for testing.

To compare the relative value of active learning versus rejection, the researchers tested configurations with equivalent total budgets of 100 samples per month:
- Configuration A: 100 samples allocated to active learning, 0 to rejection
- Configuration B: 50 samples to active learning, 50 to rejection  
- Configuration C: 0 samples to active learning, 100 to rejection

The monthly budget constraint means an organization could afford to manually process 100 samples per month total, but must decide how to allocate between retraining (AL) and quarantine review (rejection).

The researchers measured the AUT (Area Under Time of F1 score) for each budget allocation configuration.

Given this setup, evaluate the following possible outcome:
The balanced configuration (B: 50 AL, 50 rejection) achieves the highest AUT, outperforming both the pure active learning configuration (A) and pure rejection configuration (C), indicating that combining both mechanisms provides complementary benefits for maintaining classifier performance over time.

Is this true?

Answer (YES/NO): NO